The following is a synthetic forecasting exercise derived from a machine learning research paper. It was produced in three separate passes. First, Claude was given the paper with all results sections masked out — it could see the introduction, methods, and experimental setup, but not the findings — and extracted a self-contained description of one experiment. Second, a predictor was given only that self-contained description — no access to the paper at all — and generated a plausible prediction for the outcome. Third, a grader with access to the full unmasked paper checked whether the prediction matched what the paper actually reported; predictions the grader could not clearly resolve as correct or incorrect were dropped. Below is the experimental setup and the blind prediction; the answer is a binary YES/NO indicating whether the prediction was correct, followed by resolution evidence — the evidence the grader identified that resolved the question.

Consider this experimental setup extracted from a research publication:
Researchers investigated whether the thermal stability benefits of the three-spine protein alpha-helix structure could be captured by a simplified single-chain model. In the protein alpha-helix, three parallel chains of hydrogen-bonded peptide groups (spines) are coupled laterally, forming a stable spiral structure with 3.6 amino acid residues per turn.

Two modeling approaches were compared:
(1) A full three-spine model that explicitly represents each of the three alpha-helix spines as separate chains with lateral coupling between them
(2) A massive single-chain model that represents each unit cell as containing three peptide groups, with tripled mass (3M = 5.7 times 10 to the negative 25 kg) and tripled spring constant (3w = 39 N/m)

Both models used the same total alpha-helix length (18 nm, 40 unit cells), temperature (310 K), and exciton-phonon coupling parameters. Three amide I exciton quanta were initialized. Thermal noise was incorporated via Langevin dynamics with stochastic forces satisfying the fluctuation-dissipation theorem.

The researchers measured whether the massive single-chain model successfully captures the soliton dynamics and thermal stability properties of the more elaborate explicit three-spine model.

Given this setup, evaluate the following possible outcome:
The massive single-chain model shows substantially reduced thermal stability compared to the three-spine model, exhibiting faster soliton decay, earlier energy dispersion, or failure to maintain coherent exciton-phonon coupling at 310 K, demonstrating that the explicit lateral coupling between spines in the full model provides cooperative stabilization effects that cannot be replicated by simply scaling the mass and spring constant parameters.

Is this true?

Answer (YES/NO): NO